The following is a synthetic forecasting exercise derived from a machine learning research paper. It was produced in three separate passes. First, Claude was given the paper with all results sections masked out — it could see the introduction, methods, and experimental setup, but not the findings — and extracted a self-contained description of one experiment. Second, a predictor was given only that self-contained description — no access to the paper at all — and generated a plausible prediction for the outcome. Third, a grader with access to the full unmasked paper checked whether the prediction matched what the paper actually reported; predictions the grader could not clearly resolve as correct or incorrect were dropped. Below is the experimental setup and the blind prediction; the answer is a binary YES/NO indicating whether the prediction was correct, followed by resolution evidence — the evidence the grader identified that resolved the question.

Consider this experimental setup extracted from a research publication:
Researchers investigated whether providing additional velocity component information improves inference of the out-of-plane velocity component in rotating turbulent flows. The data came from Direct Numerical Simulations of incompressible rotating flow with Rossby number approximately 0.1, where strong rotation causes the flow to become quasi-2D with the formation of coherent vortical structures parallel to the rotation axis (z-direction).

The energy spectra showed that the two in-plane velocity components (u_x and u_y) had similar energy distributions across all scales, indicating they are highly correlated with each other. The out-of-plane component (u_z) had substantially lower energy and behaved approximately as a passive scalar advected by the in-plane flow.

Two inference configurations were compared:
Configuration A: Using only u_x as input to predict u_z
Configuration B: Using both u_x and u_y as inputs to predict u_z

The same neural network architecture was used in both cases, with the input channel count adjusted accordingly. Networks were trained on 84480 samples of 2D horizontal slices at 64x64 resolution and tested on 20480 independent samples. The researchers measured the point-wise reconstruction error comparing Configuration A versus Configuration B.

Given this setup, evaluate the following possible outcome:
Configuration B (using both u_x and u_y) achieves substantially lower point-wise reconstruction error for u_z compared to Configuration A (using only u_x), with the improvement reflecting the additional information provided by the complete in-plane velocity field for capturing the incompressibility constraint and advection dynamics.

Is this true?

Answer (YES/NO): NO